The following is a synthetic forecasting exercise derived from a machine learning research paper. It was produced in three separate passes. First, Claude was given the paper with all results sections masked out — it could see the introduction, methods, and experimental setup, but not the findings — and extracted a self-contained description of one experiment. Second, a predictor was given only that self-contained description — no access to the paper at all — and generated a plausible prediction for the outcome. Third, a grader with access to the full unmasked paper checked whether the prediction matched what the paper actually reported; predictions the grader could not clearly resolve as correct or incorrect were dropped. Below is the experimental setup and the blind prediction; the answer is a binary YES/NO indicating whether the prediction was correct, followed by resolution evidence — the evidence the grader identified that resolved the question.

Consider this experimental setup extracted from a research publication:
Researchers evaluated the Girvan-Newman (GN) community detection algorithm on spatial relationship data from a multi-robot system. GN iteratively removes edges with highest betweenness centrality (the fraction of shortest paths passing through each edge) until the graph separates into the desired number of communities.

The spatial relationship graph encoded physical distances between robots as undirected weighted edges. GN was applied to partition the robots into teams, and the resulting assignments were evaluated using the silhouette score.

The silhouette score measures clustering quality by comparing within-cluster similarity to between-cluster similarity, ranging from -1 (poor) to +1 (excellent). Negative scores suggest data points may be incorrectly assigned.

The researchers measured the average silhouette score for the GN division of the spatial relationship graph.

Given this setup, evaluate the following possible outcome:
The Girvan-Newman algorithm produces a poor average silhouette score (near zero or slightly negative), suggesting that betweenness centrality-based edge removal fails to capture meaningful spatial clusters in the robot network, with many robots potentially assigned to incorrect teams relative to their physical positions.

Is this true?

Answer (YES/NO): YES